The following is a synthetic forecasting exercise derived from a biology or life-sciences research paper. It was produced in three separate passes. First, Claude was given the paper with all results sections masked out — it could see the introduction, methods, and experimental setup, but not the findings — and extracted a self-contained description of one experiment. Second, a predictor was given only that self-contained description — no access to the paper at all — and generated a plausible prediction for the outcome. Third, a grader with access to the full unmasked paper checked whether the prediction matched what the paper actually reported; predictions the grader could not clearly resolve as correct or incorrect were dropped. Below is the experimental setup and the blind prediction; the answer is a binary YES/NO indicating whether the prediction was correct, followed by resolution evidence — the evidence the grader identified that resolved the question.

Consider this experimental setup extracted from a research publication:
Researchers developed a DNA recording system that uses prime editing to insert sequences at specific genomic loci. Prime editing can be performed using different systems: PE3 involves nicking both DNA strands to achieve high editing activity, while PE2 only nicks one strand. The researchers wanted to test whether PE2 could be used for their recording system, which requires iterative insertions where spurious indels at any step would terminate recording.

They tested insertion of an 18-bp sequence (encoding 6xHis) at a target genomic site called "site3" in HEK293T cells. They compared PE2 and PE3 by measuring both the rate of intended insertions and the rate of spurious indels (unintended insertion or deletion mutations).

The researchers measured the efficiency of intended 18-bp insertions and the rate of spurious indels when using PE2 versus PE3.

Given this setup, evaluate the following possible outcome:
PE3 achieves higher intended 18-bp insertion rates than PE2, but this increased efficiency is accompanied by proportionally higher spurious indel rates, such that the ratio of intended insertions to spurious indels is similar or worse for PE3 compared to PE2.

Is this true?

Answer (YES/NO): NO